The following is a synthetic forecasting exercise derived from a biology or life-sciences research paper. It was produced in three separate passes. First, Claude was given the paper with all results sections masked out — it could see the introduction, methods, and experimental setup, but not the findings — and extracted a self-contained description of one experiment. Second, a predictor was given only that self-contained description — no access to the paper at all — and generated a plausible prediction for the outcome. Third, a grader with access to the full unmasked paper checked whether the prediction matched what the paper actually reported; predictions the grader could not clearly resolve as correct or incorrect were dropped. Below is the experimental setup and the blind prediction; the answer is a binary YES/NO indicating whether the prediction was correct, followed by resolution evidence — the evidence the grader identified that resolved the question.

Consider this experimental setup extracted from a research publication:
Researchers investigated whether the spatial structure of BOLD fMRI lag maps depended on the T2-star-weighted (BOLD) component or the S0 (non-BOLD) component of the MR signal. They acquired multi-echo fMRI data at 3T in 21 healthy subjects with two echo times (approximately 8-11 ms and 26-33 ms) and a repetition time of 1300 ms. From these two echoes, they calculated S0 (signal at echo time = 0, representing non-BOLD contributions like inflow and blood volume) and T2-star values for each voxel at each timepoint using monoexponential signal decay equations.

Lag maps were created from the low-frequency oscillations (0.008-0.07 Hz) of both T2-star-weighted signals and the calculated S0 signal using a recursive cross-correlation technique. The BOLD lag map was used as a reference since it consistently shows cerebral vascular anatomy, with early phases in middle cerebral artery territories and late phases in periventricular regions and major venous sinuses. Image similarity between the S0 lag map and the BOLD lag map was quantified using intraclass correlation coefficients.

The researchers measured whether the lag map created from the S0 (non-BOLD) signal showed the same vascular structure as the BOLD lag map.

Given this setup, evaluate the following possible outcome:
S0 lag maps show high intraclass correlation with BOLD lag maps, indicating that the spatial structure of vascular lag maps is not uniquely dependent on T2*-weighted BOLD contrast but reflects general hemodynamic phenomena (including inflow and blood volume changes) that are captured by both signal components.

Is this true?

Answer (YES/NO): NO